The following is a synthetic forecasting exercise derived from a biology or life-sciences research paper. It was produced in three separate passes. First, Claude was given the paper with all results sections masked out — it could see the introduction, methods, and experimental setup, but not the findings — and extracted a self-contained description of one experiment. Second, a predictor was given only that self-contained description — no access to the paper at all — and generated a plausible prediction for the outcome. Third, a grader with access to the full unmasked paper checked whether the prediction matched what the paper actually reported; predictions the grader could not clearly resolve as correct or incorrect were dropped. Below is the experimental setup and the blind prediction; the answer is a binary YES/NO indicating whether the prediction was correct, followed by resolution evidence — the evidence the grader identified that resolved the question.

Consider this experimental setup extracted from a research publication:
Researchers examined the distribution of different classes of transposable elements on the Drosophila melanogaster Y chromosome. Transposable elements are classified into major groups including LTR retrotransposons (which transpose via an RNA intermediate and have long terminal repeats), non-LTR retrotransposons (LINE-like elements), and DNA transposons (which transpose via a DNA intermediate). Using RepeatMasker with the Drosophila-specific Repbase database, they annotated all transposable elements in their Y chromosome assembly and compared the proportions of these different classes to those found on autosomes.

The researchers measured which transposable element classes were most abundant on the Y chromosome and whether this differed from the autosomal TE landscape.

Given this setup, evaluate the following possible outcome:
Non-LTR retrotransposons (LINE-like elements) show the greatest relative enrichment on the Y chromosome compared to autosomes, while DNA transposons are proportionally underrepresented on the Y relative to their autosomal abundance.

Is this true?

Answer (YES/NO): NO